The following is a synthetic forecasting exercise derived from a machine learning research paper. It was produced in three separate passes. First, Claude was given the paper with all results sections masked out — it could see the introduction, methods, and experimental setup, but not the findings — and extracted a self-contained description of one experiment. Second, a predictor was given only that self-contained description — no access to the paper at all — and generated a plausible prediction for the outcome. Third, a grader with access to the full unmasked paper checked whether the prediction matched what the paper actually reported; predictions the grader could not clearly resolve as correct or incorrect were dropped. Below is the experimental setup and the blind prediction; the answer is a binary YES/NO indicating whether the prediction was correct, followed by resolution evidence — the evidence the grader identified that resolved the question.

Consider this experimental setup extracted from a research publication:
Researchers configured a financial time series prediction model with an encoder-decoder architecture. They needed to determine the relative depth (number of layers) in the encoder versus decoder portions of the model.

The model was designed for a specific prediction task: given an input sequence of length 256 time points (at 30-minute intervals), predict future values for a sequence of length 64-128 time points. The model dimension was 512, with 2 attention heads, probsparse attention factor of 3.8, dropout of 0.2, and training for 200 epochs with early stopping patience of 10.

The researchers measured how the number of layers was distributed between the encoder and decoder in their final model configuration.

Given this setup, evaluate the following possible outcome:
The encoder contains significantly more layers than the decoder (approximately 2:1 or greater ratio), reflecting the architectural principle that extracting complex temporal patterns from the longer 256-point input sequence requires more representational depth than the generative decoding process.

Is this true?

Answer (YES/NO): NO